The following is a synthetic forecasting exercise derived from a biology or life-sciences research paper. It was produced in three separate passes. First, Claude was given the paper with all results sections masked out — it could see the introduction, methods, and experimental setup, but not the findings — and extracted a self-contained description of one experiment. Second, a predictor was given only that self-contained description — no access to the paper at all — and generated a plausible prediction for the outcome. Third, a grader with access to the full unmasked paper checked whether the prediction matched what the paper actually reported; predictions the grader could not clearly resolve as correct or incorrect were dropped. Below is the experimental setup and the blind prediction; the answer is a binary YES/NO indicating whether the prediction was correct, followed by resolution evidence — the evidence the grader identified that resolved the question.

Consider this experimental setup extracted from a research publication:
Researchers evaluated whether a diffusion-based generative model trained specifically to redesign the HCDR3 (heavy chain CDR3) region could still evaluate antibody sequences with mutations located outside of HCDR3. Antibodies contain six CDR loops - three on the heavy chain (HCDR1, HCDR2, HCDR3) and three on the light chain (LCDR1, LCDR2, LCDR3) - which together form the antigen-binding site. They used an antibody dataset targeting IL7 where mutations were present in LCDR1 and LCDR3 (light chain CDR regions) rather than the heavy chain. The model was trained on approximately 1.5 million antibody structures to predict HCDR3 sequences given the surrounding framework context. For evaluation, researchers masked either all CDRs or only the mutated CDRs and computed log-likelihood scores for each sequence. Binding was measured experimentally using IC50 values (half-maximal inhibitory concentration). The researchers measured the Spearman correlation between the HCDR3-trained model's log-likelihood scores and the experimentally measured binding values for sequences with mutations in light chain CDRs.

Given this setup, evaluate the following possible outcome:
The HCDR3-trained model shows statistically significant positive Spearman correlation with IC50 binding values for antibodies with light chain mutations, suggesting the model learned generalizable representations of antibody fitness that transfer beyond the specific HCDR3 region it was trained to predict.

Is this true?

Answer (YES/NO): NO